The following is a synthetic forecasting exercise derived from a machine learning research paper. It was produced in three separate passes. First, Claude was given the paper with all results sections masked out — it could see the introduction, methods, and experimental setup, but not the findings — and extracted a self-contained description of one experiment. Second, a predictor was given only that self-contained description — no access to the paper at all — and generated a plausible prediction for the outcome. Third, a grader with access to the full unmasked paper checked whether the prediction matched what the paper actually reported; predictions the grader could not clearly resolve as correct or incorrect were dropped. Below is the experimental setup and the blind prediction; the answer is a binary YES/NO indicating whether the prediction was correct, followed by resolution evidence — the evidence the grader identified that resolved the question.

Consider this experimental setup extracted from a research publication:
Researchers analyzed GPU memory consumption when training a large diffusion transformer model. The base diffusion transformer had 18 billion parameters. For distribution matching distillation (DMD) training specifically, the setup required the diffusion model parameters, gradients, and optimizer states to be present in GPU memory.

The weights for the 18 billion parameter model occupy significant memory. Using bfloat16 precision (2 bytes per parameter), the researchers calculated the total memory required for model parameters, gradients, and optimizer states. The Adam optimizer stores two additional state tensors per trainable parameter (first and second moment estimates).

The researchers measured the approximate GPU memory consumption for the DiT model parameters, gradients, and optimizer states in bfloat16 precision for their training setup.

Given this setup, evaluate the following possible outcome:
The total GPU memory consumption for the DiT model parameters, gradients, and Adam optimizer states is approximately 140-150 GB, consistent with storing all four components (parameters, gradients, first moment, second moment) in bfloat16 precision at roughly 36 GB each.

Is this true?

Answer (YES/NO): NO